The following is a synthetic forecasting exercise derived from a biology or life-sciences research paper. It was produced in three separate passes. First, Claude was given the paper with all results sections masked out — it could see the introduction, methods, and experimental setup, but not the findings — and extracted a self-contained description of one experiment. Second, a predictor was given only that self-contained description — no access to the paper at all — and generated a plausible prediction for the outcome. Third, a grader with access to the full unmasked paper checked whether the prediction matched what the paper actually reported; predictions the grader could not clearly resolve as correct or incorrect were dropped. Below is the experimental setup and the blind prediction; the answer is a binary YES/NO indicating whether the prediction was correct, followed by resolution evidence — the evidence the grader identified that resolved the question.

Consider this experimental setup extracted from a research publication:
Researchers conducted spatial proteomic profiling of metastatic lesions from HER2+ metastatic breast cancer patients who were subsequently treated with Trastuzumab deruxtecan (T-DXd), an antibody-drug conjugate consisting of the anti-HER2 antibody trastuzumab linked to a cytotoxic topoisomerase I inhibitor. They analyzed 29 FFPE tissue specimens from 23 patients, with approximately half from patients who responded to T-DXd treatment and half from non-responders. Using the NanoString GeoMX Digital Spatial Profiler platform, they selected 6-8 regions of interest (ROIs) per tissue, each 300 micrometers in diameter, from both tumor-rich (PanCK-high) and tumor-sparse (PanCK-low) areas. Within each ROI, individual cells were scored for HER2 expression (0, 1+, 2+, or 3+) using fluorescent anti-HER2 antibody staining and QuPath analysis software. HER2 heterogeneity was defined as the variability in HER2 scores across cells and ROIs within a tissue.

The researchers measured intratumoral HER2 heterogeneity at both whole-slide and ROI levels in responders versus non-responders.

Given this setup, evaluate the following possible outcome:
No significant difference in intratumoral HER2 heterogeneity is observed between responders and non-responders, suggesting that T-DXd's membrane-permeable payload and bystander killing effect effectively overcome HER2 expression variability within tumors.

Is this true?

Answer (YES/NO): NO